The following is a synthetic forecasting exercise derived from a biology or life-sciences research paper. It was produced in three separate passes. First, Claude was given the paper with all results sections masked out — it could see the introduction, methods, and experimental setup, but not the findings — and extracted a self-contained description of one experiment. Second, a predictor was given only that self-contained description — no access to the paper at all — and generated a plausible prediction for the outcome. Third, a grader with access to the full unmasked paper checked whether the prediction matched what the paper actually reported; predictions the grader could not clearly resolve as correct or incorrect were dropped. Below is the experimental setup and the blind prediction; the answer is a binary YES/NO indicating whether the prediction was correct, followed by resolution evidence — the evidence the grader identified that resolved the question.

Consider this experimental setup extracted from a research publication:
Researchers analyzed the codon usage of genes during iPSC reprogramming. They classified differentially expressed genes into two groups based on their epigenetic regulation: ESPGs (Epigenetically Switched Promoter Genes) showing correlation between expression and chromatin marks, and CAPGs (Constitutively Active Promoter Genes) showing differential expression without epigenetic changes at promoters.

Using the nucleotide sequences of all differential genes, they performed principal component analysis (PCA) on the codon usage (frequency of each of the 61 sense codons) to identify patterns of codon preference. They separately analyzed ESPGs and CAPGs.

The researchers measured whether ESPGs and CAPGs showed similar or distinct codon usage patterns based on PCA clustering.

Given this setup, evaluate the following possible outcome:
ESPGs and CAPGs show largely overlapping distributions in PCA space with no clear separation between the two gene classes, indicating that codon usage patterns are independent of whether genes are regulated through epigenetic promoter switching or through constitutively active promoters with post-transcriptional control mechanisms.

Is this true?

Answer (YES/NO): NO